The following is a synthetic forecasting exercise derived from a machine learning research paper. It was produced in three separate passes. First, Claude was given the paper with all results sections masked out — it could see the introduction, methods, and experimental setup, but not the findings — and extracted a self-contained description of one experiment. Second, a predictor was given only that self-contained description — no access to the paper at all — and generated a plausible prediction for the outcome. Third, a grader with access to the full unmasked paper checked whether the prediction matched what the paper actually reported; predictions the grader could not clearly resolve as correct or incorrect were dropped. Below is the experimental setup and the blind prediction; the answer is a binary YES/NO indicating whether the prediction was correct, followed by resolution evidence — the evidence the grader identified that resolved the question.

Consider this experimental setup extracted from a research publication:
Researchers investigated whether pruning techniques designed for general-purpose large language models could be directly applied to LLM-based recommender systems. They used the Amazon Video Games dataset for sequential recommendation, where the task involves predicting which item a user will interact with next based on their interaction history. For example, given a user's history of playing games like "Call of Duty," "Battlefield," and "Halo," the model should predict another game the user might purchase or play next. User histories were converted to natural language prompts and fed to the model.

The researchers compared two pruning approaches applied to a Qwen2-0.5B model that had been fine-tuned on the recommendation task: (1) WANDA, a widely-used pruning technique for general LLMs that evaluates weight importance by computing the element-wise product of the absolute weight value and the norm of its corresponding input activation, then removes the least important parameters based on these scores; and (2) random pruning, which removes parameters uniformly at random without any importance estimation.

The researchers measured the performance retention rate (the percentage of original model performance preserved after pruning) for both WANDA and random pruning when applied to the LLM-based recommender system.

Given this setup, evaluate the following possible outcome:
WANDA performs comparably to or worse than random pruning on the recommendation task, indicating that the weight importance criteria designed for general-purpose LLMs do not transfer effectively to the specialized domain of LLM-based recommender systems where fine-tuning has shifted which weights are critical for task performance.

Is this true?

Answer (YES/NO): YES